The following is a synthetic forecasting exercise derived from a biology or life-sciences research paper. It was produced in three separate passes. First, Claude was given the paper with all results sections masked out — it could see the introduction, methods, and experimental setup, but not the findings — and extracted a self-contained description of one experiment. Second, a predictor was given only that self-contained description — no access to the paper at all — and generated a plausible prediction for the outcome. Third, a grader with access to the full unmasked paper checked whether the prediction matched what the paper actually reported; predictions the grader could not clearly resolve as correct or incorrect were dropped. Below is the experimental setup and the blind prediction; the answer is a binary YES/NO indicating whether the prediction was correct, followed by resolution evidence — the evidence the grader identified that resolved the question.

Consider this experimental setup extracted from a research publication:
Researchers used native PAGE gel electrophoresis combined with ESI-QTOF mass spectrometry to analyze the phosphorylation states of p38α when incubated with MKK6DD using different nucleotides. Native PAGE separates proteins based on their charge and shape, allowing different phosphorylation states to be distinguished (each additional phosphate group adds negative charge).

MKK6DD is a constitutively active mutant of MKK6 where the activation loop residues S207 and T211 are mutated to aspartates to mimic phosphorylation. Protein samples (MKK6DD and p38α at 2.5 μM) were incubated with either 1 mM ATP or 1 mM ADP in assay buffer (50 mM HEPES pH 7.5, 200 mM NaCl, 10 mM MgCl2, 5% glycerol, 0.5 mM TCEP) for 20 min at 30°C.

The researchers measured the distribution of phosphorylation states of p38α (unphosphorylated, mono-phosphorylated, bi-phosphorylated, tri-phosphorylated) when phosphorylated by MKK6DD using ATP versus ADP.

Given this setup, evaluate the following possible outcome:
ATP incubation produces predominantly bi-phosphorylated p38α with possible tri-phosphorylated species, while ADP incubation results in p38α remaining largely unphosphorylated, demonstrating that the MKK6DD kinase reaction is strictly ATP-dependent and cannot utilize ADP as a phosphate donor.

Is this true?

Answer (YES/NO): NO